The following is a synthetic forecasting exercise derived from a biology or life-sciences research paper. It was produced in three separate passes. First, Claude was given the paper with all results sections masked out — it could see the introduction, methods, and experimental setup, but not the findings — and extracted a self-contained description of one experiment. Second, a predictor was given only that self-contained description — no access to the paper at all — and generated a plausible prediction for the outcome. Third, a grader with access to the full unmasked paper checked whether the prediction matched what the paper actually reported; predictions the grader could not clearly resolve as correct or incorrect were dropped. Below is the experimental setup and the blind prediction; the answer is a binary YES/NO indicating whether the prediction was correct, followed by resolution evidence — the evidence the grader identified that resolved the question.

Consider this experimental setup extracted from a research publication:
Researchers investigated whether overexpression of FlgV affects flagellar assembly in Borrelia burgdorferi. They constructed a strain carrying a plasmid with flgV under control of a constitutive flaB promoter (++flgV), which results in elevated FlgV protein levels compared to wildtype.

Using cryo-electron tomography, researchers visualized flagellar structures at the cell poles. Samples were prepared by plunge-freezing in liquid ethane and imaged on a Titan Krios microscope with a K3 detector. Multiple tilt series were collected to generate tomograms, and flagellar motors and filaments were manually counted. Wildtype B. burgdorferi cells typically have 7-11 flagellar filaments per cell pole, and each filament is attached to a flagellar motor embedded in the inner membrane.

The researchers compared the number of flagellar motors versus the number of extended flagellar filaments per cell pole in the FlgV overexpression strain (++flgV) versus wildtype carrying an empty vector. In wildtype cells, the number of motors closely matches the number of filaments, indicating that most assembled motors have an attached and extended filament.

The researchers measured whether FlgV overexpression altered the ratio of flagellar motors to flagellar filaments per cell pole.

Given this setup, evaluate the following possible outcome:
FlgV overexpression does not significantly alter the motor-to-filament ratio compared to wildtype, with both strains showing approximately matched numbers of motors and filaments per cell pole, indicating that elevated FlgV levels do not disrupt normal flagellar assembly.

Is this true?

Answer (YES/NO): NO